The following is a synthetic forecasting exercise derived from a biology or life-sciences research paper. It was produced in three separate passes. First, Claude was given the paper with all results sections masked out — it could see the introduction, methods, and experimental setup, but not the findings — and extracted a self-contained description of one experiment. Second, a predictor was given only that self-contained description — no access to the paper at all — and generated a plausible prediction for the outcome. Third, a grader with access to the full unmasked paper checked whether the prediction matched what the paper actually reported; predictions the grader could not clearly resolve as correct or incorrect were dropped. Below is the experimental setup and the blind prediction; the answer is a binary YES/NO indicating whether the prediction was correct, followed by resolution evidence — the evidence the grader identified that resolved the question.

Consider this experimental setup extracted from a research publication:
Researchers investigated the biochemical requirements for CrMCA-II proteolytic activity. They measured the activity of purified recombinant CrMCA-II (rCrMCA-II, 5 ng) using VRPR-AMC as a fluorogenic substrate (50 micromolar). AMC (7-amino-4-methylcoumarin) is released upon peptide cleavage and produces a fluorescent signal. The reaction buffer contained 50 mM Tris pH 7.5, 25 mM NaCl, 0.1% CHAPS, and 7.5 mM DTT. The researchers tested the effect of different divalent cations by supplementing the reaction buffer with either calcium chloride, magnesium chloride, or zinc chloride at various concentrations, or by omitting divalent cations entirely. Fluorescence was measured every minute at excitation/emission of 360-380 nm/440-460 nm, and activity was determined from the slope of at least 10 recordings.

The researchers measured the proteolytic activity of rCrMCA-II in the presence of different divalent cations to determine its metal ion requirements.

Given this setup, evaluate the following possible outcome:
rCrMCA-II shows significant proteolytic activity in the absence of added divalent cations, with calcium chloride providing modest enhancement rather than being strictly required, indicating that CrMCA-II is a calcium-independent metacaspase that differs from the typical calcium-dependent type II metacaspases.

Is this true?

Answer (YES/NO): NO